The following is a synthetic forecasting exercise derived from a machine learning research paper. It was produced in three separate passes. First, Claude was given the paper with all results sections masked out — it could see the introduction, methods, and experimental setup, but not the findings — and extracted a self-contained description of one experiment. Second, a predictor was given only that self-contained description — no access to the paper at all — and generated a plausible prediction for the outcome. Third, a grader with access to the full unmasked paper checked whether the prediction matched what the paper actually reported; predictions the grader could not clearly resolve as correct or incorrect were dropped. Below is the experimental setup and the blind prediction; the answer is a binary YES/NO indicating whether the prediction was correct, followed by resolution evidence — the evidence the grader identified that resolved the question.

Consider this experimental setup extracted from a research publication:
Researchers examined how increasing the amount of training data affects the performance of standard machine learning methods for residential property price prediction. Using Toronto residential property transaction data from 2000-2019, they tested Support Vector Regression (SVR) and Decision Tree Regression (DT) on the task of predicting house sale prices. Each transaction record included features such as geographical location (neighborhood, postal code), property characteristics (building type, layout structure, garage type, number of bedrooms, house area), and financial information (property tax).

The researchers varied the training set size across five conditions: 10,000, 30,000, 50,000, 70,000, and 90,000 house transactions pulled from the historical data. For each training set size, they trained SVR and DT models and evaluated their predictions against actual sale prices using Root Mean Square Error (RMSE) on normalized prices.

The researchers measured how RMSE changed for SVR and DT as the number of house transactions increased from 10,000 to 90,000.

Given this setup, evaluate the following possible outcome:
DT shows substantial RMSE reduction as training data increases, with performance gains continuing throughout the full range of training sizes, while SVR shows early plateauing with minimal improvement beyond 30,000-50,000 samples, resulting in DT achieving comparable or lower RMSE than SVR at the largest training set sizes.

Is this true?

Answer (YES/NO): NO